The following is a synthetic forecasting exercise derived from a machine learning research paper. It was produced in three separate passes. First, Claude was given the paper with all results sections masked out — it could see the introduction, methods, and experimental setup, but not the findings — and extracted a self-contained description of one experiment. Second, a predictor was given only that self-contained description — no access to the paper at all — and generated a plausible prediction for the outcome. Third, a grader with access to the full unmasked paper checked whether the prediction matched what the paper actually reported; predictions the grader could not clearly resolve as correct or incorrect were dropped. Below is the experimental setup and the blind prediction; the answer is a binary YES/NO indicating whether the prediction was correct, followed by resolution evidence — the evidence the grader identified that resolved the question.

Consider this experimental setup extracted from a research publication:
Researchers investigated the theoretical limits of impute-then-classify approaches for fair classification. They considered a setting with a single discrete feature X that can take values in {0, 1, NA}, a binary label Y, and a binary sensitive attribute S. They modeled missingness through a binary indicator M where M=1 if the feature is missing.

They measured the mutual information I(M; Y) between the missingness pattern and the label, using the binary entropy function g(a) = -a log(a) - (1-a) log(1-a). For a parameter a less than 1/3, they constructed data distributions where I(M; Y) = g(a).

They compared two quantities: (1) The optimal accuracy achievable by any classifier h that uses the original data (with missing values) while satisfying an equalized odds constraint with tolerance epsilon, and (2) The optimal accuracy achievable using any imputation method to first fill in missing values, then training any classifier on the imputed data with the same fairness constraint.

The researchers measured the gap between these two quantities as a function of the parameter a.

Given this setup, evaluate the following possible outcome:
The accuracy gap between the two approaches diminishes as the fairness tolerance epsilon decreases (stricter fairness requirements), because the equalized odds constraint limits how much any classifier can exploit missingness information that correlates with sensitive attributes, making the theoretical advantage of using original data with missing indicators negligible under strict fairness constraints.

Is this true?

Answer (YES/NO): NO